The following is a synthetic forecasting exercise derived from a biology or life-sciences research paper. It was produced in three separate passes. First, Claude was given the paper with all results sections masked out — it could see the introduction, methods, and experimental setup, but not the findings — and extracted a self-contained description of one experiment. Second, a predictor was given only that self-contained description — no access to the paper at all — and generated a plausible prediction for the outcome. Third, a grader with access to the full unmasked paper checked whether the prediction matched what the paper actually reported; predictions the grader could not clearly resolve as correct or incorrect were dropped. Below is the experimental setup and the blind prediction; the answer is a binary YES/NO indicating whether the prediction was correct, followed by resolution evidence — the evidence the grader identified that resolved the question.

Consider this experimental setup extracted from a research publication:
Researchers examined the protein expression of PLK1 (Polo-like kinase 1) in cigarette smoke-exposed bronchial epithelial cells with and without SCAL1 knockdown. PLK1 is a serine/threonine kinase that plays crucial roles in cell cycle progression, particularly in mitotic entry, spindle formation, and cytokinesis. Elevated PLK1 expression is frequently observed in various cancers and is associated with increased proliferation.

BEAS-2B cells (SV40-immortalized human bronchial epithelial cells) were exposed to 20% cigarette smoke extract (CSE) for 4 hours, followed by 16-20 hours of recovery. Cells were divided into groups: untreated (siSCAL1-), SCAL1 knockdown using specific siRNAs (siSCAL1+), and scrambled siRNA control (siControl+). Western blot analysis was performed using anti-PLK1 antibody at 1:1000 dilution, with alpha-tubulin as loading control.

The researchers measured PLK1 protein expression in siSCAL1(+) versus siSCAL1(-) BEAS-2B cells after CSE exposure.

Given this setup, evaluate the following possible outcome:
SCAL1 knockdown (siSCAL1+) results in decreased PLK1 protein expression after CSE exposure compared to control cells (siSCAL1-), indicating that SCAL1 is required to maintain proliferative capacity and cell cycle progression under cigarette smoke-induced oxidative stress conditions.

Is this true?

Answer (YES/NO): YES